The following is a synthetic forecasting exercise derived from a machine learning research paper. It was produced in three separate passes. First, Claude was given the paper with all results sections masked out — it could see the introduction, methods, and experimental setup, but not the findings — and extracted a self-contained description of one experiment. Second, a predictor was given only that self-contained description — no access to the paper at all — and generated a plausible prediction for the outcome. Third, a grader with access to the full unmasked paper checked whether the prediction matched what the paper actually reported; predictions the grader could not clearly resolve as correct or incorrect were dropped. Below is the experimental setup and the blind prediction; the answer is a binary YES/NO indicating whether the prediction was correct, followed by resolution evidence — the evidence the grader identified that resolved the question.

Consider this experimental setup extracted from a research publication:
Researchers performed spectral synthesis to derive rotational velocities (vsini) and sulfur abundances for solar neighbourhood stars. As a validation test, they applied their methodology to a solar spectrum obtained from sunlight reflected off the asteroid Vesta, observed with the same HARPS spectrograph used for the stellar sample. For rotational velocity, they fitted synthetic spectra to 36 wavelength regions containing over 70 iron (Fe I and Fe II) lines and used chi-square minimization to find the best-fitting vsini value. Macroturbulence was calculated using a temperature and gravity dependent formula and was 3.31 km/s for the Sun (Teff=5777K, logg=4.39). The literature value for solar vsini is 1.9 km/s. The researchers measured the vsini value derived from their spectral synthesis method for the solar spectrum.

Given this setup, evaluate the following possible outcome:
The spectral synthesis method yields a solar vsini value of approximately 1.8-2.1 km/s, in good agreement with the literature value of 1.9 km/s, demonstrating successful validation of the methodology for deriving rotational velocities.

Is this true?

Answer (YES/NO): YES